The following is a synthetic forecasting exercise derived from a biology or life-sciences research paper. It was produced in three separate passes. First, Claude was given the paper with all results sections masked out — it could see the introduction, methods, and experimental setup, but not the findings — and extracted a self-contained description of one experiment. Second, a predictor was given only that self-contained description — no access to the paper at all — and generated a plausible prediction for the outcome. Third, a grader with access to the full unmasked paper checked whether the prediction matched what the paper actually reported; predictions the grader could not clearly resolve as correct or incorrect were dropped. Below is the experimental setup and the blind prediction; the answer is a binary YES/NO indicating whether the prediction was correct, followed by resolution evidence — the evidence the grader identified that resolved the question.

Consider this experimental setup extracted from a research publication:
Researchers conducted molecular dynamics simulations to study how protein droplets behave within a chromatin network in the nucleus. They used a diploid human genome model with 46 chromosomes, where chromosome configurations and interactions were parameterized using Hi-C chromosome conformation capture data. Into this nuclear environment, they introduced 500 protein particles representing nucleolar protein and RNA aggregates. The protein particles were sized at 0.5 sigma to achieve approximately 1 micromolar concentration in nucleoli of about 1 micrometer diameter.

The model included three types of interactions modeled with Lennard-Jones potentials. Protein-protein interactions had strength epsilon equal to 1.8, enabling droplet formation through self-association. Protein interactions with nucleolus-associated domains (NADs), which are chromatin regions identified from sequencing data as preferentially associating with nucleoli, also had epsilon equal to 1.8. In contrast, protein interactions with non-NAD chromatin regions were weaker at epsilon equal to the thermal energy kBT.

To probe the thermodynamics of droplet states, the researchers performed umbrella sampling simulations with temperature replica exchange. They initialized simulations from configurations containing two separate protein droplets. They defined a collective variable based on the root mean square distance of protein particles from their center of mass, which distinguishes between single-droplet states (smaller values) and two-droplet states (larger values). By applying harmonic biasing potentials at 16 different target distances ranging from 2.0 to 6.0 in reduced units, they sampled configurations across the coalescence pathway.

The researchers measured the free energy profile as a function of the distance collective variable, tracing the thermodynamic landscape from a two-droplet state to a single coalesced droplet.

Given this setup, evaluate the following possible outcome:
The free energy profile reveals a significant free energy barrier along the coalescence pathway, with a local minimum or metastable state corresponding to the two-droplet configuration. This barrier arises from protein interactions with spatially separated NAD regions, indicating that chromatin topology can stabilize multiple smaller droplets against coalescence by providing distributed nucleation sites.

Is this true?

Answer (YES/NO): NO